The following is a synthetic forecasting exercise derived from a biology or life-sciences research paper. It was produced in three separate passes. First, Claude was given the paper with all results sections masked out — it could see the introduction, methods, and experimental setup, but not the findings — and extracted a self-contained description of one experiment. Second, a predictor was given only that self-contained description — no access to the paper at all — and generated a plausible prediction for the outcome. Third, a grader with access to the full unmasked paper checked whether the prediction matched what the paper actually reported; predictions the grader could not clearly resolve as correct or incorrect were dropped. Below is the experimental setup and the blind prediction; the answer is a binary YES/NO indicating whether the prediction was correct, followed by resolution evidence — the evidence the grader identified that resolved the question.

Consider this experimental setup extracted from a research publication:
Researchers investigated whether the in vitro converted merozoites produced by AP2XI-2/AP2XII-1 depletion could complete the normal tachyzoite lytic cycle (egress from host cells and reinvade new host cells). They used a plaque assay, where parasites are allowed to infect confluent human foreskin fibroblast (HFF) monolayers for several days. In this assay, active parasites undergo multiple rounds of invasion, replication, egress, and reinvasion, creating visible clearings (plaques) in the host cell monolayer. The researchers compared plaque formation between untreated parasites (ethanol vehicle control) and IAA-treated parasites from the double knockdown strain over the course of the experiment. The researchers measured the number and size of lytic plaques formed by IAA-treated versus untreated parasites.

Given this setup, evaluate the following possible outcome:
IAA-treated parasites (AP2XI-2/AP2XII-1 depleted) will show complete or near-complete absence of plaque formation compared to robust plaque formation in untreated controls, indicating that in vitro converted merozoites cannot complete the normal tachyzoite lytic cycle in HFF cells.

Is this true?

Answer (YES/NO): YES